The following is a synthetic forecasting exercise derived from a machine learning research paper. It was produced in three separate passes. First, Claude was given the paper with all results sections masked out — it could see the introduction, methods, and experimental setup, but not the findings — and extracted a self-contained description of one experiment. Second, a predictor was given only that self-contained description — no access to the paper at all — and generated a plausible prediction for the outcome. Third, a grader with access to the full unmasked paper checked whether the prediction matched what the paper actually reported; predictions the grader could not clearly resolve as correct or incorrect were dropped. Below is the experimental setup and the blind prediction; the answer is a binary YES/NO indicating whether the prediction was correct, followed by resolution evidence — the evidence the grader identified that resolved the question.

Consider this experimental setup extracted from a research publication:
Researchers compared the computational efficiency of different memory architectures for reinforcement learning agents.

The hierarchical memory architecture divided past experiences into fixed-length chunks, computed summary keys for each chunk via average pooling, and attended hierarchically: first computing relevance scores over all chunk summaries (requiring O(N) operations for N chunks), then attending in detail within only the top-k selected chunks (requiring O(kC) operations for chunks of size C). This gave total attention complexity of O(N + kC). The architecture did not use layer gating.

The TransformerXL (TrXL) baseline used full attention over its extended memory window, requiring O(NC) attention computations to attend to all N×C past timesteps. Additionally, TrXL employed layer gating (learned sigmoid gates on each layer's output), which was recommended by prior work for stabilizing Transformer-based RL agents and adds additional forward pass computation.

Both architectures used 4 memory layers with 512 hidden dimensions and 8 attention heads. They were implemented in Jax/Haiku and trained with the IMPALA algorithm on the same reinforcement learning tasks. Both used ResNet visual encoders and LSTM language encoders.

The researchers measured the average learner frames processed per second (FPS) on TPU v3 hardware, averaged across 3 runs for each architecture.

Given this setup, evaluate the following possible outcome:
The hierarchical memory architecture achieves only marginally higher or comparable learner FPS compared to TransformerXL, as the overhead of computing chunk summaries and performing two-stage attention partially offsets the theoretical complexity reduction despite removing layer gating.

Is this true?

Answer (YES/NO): NO